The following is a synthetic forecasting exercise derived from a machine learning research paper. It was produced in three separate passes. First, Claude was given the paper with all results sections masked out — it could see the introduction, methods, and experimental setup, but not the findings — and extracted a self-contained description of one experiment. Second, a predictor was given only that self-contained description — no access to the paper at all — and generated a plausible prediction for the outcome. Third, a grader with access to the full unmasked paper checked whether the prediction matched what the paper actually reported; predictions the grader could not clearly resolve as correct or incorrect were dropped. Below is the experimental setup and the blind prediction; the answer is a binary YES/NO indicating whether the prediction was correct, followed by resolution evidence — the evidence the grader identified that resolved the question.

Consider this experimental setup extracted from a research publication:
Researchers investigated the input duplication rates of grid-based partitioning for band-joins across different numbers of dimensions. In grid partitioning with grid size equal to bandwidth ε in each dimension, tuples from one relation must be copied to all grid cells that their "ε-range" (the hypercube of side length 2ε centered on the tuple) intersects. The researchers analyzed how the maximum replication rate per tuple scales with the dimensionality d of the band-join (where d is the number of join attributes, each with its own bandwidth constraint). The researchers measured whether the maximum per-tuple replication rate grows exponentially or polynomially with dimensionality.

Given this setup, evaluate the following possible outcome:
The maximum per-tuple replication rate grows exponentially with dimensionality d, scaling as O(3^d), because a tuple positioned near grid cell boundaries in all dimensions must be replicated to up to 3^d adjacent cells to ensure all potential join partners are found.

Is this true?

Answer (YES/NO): YES